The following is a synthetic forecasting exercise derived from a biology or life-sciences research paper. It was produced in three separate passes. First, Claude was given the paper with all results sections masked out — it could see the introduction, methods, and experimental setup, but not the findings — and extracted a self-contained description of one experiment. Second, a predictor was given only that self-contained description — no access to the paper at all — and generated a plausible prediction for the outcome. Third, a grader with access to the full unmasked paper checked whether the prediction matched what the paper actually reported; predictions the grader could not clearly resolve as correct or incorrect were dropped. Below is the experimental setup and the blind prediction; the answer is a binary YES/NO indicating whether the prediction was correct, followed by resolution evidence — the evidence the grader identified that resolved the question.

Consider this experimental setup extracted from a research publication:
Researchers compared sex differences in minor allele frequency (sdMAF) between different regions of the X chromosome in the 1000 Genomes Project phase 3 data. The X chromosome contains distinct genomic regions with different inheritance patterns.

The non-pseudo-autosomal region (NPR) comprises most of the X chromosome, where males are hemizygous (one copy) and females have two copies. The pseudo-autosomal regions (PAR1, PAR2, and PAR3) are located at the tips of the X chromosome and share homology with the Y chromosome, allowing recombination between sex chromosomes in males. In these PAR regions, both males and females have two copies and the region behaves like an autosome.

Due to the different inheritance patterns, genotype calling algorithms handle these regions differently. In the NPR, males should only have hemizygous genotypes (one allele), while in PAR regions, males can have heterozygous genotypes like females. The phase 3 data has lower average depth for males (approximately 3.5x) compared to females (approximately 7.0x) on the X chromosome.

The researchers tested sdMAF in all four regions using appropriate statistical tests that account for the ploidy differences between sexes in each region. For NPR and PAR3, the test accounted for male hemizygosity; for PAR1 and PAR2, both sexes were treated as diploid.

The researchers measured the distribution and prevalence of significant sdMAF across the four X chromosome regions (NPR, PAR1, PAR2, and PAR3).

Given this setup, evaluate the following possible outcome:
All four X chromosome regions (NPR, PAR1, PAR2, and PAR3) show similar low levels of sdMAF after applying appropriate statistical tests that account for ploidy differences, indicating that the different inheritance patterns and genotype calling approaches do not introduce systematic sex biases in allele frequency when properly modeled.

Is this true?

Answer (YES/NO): NO